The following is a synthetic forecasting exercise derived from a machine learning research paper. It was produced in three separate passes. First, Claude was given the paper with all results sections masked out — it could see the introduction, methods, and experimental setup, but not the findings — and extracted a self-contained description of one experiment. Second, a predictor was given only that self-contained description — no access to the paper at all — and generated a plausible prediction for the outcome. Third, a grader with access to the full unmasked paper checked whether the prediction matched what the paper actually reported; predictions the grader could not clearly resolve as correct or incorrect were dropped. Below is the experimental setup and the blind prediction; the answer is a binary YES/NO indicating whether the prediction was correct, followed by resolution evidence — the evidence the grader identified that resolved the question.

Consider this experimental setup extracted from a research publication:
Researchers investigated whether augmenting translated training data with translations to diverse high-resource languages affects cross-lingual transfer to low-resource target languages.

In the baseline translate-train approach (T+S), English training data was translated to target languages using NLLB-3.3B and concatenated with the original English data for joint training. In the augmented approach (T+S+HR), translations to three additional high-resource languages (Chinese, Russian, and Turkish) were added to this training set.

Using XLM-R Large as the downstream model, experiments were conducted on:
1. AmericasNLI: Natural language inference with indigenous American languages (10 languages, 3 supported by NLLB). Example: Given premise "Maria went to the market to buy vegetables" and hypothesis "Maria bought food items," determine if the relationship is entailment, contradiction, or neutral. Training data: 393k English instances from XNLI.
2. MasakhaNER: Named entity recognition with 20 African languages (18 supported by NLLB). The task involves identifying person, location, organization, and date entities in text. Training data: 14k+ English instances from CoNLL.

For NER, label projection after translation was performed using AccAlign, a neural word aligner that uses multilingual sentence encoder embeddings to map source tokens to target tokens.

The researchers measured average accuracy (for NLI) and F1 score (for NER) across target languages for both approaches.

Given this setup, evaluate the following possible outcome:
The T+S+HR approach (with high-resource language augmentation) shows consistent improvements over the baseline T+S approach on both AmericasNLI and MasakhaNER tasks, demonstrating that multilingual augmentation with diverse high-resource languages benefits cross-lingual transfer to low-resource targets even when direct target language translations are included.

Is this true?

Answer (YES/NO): NO